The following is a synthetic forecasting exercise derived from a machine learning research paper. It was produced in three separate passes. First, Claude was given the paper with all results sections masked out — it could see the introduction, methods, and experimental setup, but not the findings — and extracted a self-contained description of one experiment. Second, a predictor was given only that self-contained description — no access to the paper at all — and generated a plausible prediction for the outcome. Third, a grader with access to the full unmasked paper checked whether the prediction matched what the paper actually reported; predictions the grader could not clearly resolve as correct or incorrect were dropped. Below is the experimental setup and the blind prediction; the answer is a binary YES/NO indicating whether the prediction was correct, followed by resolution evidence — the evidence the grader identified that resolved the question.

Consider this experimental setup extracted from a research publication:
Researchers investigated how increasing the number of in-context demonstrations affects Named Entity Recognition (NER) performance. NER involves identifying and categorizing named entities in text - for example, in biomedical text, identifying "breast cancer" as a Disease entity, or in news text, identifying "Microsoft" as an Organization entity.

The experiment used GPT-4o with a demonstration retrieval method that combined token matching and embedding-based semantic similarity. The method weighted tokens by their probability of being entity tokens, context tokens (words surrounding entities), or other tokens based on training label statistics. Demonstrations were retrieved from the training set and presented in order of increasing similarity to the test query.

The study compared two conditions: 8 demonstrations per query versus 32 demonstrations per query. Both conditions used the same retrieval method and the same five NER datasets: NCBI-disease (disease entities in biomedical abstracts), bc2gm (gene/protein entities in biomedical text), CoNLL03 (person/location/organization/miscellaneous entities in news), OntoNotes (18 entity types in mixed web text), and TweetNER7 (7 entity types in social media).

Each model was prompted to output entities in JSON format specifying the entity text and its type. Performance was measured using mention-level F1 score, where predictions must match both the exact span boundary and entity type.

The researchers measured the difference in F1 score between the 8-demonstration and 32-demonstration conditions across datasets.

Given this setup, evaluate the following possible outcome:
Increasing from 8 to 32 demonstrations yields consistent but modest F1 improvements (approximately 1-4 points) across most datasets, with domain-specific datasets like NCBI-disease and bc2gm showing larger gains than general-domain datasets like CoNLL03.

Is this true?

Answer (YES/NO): NO